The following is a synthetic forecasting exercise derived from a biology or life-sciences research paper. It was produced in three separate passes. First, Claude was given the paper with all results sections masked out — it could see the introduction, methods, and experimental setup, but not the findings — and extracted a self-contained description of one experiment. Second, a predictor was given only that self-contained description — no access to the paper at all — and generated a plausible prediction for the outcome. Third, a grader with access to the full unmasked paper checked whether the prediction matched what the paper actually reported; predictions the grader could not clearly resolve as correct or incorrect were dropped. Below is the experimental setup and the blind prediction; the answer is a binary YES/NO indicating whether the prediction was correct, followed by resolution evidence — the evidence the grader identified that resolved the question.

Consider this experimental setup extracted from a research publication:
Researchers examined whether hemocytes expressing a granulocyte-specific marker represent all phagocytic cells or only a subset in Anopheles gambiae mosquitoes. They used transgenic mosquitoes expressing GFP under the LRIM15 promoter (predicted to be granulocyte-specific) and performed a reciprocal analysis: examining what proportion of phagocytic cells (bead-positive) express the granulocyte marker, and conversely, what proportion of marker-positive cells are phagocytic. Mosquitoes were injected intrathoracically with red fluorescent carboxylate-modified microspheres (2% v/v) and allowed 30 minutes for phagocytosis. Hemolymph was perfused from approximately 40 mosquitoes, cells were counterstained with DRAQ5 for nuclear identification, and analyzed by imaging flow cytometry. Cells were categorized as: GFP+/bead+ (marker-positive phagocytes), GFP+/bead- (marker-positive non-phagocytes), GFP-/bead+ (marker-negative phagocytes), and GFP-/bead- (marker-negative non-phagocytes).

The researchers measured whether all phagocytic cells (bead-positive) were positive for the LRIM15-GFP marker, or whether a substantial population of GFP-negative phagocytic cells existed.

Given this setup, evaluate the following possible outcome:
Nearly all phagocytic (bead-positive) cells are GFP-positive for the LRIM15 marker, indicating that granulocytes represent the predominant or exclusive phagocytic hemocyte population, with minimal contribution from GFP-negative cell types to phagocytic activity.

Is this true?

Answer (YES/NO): NO